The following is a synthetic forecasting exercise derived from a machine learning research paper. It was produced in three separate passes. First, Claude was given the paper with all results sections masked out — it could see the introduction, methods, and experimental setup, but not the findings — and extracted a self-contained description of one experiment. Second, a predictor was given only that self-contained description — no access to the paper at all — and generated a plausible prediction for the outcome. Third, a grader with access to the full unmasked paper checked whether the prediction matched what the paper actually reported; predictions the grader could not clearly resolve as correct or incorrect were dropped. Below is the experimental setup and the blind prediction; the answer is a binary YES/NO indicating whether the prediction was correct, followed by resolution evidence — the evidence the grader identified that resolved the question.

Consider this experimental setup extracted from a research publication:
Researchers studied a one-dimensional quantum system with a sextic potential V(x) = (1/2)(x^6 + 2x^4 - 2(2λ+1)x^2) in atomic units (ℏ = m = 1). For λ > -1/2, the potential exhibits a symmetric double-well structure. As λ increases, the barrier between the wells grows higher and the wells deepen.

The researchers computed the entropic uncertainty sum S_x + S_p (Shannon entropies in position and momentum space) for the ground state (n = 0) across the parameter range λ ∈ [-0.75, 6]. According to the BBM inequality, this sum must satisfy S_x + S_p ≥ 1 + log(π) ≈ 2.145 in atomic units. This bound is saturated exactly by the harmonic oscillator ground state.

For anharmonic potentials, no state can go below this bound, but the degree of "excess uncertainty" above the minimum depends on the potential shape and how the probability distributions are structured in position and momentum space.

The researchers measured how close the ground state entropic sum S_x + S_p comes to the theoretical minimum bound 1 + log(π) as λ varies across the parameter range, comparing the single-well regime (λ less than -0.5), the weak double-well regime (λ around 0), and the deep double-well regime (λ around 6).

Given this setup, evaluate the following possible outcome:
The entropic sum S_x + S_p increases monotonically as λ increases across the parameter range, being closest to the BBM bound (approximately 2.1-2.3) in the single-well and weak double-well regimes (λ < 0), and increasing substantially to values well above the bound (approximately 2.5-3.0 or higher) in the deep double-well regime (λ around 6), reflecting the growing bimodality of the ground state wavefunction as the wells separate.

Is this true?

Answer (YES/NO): YES